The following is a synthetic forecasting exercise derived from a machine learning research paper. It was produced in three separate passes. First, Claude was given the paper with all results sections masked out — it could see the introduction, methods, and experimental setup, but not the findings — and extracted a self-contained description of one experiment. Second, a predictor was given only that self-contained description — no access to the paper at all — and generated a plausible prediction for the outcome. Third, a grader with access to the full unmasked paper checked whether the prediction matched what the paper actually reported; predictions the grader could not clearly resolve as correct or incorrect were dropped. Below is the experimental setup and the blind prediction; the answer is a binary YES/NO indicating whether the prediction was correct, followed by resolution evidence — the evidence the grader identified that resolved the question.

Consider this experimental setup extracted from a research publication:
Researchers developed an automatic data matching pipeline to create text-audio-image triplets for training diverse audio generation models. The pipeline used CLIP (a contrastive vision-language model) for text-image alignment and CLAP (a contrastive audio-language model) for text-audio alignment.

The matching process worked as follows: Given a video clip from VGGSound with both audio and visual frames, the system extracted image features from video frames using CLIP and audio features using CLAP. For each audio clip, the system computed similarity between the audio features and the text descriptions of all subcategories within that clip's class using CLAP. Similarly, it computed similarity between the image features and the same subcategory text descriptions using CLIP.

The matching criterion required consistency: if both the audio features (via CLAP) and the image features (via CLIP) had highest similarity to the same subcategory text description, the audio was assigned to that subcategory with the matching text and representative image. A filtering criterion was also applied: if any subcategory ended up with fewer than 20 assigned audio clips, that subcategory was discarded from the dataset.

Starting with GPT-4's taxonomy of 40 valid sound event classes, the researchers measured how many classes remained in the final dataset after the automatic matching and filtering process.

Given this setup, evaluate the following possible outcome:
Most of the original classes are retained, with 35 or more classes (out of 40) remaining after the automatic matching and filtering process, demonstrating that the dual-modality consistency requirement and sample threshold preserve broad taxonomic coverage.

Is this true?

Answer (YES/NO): YES